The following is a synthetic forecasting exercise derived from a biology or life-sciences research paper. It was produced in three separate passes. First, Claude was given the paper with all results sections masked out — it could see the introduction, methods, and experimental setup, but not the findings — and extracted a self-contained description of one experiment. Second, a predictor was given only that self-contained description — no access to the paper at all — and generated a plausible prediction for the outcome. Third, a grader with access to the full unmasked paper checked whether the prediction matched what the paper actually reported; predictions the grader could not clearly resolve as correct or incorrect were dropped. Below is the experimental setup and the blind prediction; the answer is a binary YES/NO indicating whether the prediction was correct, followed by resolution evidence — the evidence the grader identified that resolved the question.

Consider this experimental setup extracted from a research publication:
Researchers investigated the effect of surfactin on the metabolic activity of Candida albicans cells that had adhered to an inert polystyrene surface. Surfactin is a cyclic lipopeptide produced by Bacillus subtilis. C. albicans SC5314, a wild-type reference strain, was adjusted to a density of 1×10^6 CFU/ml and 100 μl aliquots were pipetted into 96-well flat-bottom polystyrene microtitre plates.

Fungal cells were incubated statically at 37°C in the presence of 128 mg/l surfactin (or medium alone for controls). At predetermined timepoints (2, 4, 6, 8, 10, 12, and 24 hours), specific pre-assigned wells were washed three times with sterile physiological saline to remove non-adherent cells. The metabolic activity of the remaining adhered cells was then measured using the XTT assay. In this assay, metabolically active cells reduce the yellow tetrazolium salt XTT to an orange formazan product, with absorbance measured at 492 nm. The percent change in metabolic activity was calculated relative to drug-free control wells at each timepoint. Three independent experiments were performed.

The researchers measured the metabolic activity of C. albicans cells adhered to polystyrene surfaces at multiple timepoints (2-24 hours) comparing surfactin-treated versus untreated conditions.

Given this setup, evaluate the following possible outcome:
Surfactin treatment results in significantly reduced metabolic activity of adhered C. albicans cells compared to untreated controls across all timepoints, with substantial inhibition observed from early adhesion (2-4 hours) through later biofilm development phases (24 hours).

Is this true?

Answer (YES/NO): NO